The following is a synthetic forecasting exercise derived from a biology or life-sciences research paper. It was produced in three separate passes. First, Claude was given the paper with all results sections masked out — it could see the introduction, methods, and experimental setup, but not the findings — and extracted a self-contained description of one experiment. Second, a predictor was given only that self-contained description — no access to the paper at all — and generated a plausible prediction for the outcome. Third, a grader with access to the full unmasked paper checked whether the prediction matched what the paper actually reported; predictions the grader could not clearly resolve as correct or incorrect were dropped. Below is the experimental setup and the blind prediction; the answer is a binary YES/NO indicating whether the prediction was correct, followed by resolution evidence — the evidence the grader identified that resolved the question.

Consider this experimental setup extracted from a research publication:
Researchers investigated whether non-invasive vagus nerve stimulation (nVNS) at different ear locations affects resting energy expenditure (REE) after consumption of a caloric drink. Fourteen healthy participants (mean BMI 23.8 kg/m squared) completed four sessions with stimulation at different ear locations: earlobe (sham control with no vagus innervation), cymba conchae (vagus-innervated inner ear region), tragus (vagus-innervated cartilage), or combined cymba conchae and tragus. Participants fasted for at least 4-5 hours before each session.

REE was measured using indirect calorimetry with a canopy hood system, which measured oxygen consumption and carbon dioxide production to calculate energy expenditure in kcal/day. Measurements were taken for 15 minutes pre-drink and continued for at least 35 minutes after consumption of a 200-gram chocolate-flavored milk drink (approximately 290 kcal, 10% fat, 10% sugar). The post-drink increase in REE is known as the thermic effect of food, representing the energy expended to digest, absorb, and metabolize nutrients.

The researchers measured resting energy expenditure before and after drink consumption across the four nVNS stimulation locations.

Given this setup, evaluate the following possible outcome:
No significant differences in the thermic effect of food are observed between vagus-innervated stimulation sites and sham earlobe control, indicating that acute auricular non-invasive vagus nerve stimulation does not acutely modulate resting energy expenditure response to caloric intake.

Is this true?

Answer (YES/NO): YES